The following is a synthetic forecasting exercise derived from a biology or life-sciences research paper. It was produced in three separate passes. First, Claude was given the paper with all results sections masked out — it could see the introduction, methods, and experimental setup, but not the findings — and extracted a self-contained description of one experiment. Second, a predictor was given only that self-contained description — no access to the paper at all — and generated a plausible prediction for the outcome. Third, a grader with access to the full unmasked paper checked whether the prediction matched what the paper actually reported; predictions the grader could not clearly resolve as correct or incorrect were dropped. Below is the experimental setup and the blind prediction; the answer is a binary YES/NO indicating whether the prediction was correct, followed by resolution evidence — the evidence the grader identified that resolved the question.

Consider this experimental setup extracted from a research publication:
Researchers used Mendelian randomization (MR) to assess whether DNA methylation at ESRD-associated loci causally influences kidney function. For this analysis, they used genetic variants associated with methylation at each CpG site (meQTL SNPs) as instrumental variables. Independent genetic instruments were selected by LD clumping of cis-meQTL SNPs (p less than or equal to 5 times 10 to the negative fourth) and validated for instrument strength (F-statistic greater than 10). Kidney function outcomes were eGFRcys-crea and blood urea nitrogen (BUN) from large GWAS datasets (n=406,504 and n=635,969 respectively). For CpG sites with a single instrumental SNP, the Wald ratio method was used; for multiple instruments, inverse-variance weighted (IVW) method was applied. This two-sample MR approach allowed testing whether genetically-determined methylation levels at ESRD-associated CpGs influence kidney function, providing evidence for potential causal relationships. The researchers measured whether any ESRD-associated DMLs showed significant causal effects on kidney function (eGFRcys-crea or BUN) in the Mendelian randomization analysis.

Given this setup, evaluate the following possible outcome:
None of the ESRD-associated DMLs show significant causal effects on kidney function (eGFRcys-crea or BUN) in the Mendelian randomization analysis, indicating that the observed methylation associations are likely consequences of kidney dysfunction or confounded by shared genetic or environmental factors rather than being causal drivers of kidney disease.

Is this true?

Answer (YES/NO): NO